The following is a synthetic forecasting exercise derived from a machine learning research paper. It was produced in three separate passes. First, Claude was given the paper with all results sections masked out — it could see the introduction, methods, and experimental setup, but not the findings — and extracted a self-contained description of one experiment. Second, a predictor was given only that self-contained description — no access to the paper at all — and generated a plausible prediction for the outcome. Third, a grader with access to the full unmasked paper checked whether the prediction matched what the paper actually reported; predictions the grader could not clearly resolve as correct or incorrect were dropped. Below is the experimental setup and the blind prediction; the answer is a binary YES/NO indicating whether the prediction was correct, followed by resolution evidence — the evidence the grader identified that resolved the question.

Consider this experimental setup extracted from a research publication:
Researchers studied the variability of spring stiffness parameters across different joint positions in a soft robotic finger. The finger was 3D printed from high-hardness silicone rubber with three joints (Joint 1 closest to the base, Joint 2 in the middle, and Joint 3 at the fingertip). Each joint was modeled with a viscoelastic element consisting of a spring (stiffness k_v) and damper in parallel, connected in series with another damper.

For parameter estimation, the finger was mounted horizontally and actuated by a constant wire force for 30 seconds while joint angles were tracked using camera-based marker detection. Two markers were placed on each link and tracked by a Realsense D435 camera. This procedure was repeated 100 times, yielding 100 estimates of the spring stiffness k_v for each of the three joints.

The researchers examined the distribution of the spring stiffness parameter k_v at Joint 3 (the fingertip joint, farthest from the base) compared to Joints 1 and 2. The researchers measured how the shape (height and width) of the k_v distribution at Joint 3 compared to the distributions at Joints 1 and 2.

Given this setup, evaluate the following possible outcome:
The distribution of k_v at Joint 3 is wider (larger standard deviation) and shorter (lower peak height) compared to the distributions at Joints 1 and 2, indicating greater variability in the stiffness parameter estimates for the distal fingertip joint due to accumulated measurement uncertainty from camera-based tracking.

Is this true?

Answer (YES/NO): YES